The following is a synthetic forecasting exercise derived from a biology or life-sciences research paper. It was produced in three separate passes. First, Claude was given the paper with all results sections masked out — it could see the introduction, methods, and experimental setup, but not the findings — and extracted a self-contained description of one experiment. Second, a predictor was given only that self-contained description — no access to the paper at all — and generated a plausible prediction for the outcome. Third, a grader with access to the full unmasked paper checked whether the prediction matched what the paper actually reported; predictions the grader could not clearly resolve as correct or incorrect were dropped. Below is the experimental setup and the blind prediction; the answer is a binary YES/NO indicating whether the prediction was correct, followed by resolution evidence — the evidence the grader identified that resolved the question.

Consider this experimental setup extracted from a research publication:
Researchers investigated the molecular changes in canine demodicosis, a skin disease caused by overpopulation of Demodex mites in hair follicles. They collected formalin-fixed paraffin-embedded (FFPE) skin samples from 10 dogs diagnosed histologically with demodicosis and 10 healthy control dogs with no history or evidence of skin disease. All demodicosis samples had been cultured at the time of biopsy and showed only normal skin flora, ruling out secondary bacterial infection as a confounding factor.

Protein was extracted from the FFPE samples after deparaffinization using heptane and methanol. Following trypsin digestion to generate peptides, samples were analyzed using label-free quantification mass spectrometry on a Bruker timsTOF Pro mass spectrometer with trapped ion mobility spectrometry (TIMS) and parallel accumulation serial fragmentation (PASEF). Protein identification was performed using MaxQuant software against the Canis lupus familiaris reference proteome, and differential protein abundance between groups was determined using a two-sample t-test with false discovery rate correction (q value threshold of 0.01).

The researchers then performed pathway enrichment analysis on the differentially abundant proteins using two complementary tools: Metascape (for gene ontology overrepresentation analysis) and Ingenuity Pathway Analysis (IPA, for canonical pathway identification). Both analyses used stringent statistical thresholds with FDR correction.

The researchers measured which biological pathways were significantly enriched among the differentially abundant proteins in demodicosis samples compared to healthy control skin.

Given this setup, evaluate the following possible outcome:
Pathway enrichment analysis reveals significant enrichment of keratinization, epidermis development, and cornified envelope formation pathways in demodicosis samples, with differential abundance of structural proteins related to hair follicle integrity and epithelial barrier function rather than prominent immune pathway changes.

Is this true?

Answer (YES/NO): NO